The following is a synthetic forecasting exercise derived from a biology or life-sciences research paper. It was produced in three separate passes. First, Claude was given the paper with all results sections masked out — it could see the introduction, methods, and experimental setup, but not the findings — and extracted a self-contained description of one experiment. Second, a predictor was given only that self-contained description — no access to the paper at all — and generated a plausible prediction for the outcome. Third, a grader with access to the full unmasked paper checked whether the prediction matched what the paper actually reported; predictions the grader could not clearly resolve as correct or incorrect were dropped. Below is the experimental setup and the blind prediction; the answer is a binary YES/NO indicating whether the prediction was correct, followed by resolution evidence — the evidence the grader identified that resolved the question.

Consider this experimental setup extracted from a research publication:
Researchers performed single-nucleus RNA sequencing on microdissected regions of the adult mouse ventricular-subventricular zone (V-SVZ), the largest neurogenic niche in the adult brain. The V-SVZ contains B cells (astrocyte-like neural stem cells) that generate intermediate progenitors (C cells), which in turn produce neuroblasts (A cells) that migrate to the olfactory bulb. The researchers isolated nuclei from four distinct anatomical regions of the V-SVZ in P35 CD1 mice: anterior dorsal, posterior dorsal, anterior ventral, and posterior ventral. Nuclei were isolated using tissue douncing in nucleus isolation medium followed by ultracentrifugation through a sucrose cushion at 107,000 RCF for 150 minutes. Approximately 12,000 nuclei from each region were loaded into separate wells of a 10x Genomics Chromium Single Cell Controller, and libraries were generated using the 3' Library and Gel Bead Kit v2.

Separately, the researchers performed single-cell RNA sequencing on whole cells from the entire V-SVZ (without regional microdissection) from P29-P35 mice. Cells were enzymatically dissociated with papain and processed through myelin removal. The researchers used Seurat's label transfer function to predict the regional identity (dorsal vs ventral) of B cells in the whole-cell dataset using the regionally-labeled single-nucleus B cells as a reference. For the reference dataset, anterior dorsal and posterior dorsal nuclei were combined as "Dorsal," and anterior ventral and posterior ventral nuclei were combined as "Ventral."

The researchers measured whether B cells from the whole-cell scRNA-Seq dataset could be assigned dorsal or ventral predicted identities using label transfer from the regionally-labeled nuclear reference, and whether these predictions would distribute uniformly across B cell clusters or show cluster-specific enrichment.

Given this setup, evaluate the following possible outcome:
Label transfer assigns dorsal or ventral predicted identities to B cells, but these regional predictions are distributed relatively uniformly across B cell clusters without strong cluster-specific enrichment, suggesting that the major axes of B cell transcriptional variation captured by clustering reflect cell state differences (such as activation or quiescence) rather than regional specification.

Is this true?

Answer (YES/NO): NO